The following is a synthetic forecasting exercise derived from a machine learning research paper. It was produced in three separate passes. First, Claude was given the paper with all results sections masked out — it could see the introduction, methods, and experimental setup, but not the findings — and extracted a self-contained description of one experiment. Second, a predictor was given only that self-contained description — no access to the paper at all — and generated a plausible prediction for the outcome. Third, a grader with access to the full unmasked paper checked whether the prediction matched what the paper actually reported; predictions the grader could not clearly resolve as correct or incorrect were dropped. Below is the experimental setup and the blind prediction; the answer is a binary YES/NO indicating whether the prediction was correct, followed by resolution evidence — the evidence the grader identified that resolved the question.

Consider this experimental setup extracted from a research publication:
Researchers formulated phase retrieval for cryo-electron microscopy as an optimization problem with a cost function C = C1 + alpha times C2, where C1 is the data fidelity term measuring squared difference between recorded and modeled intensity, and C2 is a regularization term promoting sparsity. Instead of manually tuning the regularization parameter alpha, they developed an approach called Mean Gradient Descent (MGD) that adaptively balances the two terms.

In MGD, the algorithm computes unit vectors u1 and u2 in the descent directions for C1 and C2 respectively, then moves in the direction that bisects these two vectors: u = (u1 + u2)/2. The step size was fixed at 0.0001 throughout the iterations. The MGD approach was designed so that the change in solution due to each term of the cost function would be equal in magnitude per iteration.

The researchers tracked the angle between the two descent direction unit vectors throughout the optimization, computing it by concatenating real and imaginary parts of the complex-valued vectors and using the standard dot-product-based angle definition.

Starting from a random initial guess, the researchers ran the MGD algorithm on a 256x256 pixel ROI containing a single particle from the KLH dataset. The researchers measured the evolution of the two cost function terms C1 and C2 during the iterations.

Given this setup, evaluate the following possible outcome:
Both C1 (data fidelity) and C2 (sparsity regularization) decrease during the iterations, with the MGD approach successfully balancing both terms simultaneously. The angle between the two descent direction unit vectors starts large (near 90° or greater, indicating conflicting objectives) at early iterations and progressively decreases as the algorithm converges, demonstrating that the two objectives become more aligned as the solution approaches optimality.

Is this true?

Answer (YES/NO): NO